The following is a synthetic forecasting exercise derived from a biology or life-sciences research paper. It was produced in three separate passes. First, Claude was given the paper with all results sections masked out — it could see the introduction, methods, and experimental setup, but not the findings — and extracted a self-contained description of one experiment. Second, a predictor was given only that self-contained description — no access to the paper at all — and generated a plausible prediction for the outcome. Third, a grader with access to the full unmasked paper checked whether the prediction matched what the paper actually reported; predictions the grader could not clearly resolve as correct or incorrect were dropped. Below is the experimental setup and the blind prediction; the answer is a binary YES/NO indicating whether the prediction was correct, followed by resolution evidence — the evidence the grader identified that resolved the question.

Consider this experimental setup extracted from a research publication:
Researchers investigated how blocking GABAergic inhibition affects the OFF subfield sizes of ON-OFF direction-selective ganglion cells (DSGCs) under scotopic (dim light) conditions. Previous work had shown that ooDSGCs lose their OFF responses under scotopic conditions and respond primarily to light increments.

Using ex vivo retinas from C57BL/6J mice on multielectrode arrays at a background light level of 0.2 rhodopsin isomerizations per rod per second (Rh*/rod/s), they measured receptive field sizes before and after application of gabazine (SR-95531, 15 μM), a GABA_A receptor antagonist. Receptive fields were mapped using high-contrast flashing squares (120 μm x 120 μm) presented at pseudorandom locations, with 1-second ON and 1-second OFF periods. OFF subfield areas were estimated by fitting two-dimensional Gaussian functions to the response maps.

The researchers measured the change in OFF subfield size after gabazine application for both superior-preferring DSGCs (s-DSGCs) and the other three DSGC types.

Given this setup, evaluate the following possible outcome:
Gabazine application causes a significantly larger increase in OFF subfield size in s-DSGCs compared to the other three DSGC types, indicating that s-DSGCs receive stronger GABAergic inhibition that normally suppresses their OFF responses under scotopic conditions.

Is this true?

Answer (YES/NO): NO